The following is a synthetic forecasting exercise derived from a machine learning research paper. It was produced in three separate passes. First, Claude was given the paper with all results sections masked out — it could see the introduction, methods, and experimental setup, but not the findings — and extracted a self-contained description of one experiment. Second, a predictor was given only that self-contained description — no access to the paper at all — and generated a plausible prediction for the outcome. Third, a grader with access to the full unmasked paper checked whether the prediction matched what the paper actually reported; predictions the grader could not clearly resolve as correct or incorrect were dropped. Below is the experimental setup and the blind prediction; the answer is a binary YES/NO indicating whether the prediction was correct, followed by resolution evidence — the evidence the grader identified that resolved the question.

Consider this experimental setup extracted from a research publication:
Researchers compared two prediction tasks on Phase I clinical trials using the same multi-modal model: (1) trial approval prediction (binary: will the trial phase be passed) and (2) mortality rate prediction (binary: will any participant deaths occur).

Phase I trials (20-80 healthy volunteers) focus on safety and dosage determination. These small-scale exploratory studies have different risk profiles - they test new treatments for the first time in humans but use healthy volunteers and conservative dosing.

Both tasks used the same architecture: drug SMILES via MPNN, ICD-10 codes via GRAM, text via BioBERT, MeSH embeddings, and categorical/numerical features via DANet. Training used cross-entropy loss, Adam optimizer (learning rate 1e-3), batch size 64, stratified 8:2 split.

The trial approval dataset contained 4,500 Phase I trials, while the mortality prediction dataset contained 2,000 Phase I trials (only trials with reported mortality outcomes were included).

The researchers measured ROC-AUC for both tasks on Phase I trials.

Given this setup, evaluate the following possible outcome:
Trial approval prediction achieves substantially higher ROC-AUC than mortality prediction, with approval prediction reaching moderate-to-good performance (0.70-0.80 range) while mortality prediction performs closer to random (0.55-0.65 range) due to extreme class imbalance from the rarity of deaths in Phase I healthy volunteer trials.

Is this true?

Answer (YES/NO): NO